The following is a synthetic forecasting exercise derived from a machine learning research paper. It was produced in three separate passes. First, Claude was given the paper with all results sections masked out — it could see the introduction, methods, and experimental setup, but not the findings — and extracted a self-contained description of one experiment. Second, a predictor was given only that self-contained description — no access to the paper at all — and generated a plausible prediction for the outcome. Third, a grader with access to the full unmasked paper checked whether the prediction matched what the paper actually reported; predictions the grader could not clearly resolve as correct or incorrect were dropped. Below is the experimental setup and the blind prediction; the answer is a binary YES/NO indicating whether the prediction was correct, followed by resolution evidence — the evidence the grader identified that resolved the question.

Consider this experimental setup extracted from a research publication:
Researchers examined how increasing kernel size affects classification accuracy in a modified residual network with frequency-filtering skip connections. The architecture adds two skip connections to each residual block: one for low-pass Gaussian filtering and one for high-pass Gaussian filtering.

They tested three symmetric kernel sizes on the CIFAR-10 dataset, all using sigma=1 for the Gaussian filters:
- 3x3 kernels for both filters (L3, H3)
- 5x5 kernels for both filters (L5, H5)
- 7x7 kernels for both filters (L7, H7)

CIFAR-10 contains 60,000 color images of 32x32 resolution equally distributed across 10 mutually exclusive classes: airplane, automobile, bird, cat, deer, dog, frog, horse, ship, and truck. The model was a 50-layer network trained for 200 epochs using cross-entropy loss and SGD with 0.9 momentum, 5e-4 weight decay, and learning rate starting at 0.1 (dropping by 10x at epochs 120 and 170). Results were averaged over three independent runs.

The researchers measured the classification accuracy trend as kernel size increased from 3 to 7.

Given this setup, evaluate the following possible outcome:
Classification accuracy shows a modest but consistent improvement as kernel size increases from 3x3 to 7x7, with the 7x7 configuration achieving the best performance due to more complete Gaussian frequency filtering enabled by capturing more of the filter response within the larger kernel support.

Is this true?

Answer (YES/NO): NO